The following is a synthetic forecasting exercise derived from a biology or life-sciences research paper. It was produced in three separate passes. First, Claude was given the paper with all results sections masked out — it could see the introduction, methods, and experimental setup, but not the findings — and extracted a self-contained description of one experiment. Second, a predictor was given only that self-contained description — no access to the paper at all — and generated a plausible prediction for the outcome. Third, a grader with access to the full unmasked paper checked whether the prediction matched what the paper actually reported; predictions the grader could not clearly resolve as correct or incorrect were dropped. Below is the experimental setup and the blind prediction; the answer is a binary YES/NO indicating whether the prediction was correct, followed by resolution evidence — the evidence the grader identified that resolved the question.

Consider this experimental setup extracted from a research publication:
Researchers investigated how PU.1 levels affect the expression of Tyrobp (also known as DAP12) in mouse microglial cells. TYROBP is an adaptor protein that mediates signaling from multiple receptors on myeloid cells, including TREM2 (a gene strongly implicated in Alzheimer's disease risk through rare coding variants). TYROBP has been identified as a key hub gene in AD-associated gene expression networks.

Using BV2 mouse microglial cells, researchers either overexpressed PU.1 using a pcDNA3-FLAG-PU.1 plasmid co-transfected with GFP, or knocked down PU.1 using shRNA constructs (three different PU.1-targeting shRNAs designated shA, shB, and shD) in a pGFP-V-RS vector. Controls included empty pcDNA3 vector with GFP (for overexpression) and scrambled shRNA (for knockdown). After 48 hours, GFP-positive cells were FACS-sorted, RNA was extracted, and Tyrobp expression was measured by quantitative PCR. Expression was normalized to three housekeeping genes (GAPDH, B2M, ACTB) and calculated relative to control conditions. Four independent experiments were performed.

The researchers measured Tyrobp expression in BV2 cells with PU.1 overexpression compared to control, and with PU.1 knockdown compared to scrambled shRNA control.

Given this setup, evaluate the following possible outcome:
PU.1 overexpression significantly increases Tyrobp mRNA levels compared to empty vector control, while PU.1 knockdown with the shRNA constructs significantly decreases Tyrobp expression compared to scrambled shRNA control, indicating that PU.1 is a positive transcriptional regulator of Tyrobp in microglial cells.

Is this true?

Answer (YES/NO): NO